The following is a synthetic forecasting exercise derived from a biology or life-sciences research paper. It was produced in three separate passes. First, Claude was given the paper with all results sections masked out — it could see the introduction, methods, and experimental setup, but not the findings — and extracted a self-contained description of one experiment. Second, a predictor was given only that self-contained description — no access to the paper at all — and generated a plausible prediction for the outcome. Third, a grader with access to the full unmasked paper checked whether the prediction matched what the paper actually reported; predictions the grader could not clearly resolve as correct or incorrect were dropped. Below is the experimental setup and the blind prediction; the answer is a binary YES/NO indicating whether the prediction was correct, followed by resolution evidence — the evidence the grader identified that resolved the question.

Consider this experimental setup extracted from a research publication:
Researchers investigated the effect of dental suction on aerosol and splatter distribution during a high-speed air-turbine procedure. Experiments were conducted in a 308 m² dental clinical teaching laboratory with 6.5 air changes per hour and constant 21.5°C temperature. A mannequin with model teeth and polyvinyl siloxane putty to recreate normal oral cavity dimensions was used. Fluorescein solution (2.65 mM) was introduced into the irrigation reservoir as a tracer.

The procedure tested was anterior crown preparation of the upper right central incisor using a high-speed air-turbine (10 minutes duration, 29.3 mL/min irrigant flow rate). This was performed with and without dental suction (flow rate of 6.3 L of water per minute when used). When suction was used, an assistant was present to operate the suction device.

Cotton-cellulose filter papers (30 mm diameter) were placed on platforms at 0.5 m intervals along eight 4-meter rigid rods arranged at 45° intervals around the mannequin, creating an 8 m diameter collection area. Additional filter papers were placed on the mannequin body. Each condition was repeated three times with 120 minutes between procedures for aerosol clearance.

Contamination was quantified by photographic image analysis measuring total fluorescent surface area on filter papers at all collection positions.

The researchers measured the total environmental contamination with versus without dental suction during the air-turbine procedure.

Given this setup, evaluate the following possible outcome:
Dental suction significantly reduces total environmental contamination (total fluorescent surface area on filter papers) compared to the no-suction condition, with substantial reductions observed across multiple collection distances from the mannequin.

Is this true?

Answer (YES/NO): YES